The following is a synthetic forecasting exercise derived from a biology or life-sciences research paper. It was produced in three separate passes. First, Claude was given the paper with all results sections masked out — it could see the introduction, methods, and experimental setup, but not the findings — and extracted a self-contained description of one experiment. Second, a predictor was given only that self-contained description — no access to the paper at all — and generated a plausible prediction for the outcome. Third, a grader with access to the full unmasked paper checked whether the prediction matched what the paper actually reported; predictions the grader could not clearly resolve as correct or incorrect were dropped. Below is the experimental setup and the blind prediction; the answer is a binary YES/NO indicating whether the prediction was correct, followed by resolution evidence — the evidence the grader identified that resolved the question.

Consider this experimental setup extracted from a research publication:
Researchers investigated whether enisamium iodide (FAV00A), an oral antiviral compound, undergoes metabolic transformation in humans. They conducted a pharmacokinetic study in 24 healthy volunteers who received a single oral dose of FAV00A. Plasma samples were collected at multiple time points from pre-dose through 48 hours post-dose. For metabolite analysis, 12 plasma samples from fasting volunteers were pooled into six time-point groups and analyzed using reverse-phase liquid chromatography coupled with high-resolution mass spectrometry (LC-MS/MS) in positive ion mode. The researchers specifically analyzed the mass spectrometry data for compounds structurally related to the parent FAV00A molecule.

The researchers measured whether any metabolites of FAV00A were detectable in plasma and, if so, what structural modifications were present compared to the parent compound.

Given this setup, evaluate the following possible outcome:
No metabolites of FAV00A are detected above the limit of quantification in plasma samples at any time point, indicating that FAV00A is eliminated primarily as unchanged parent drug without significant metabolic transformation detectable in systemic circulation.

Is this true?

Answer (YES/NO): NO